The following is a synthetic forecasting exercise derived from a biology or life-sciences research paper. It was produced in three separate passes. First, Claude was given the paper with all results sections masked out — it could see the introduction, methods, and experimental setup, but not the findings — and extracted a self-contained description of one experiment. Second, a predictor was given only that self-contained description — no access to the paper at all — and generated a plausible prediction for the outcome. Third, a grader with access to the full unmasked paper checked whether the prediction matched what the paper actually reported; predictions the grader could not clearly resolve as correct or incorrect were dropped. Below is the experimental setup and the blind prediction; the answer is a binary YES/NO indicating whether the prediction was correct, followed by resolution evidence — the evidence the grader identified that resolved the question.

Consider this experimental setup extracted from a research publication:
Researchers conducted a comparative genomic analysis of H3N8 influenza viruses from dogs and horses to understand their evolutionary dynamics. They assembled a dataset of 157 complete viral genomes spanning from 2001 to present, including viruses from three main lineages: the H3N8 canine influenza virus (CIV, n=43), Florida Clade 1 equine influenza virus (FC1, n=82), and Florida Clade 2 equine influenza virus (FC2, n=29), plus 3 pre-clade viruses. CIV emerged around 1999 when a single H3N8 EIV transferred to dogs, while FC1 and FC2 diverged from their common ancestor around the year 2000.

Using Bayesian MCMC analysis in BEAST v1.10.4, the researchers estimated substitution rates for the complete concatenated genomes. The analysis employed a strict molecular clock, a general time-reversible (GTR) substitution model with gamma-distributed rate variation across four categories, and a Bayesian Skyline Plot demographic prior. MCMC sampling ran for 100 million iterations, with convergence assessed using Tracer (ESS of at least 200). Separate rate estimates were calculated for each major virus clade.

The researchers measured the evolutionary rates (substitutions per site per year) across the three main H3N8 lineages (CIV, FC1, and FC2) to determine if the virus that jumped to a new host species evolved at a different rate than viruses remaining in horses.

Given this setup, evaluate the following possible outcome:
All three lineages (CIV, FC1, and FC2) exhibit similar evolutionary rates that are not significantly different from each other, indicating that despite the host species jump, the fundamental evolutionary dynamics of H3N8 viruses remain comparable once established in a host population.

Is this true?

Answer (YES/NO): NO